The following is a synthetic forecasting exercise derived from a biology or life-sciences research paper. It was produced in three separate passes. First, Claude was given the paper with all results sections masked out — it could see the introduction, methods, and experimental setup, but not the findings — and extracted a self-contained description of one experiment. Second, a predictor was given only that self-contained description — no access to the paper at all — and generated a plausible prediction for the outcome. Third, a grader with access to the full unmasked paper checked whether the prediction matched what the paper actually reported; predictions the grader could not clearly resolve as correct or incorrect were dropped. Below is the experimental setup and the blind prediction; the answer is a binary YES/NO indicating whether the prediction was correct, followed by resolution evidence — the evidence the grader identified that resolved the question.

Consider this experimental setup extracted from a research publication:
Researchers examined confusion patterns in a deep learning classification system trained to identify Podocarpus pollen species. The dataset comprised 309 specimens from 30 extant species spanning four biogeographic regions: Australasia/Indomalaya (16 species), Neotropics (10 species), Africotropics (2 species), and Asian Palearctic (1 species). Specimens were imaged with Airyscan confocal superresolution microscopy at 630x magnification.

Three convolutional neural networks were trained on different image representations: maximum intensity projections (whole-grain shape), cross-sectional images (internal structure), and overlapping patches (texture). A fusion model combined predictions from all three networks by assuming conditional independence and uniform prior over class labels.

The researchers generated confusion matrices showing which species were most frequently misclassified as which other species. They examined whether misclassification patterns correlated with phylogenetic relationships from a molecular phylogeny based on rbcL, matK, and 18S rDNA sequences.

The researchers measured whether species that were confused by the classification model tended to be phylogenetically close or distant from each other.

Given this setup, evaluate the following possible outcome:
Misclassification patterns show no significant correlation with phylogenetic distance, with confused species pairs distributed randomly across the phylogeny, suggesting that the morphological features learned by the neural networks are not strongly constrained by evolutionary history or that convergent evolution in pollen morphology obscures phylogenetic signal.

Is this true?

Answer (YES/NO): NO